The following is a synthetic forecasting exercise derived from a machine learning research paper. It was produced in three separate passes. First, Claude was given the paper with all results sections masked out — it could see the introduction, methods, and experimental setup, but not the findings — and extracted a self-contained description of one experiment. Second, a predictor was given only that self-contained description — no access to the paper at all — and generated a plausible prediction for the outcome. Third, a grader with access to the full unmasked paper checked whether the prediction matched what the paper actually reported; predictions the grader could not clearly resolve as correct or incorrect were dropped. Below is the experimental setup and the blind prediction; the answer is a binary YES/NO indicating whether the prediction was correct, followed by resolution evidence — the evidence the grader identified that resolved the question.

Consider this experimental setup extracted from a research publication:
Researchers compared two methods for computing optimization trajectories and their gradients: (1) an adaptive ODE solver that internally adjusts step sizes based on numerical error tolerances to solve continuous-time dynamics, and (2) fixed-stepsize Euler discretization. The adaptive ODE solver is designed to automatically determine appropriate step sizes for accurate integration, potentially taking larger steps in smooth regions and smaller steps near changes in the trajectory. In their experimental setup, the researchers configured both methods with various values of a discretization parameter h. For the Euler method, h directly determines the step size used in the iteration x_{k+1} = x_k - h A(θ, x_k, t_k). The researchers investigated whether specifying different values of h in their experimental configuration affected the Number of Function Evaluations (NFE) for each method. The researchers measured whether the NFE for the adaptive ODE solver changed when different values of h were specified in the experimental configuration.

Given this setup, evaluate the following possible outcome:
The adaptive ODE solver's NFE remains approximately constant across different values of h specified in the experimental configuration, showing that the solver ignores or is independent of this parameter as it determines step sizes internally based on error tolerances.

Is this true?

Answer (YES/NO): YES